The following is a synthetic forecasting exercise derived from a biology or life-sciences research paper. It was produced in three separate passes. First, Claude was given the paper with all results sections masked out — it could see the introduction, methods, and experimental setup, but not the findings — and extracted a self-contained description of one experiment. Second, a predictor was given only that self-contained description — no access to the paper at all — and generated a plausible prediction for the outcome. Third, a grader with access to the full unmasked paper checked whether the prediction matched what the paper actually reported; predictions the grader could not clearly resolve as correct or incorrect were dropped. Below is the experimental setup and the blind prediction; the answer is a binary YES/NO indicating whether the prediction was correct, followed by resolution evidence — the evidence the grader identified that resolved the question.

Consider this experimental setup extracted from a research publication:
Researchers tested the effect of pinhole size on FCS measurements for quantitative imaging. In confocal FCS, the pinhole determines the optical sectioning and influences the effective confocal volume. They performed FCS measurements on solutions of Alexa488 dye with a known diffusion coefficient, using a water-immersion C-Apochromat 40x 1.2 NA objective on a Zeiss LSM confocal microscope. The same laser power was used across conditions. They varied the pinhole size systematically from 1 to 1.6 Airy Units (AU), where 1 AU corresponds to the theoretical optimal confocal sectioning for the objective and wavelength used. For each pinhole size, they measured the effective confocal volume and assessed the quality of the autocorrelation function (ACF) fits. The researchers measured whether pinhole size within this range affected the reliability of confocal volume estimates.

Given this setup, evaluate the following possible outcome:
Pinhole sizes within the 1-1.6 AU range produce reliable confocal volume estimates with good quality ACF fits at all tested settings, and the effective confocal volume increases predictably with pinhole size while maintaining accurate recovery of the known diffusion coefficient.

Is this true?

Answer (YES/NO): YES